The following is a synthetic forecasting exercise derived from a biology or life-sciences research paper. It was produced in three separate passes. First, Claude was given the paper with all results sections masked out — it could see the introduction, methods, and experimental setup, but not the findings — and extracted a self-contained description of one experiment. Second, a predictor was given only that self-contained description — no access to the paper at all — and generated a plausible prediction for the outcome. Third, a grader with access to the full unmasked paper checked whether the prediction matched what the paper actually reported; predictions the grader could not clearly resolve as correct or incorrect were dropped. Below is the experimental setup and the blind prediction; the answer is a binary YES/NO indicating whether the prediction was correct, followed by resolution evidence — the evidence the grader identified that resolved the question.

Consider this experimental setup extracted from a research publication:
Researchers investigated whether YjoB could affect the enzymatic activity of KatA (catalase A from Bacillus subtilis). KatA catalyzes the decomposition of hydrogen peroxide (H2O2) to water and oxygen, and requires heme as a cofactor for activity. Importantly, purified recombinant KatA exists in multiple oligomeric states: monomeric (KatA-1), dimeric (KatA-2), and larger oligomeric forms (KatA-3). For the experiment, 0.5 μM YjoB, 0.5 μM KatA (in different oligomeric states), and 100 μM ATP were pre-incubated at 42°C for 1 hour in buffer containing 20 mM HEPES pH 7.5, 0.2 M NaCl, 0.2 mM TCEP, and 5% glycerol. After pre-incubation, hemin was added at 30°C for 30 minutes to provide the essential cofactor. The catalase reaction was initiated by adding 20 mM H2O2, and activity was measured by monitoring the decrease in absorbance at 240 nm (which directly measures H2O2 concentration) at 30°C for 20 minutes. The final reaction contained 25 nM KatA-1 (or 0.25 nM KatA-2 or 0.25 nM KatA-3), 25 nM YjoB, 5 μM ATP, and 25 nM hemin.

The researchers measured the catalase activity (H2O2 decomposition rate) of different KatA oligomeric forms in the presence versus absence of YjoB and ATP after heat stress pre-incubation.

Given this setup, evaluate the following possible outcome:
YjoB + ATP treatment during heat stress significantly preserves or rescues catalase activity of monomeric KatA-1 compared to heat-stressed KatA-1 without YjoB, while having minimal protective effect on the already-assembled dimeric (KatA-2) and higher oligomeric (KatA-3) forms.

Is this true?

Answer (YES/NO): NO